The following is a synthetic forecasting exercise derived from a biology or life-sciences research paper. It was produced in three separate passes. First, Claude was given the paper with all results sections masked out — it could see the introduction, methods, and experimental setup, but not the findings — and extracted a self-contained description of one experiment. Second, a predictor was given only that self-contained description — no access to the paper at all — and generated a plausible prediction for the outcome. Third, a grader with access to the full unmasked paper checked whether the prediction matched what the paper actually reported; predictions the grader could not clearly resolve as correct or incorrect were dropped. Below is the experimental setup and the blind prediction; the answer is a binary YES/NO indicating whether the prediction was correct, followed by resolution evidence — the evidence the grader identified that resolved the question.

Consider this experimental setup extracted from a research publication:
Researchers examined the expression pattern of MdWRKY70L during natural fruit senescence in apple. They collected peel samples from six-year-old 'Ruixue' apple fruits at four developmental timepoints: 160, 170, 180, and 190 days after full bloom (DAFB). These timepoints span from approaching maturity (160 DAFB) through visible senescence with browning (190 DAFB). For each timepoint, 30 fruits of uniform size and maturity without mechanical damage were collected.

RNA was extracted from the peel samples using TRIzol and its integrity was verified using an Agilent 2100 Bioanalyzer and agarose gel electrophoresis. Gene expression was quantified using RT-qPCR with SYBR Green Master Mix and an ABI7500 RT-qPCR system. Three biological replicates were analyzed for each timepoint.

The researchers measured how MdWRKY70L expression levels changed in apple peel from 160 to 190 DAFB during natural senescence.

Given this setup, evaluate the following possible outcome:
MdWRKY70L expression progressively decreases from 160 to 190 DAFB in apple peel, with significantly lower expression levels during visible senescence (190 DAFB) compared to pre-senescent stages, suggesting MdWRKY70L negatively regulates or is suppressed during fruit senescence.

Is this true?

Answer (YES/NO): NO